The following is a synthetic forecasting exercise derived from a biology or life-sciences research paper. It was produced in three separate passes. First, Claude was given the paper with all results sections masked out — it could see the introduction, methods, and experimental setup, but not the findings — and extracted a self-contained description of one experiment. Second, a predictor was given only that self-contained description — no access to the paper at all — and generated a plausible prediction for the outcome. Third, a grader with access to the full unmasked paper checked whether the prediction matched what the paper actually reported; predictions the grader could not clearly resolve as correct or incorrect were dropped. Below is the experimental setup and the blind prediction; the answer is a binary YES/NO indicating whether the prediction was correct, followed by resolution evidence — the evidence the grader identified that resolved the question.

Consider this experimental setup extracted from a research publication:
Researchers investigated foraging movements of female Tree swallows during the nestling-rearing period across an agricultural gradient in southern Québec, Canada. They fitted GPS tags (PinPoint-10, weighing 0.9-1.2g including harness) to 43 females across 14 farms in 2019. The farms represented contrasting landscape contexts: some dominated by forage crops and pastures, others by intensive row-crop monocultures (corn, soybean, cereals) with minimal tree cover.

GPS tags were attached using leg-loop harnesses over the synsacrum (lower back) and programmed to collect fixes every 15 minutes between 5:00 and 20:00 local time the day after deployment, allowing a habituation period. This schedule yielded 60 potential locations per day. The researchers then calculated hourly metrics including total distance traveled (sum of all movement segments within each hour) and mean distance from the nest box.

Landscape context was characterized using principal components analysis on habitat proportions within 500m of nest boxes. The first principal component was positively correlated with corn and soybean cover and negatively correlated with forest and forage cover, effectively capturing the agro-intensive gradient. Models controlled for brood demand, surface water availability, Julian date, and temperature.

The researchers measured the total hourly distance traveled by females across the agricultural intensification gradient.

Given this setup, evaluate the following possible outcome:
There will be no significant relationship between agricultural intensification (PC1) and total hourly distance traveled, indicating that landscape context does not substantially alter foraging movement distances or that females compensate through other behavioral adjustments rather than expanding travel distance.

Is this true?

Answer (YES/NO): NO